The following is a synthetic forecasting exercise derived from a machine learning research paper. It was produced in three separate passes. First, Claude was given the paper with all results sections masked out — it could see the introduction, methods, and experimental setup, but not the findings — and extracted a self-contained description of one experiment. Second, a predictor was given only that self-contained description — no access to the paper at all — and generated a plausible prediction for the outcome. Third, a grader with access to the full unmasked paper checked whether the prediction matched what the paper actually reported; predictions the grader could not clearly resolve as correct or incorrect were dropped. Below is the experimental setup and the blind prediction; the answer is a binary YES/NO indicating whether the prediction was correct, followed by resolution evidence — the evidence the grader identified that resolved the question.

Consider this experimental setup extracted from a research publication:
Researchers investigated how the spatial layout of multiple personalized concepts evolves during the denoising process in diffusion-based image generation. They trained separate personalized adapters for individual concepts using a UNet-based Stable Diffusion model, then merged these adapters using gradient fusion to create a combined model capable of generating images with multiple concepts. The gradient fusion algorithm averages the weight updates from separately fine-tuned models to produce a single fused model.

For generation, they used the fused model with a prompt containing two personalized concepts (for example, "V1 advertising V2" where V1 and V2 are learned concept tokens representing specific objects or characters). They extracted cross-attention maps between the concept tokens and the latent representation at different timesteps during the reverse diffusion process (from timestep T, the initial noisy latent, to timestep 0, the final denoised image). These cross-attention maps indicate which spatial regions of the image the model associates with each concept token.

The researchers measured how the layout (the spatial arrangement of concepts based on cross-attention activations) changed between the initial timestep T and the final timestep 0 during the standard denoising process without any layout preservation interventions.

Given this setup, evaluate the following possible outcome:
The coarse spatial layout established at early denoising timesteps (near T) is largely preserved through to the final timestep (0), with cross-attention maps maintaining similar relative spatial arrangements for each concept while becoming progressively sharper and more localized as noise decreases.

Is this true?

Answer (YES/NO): NO